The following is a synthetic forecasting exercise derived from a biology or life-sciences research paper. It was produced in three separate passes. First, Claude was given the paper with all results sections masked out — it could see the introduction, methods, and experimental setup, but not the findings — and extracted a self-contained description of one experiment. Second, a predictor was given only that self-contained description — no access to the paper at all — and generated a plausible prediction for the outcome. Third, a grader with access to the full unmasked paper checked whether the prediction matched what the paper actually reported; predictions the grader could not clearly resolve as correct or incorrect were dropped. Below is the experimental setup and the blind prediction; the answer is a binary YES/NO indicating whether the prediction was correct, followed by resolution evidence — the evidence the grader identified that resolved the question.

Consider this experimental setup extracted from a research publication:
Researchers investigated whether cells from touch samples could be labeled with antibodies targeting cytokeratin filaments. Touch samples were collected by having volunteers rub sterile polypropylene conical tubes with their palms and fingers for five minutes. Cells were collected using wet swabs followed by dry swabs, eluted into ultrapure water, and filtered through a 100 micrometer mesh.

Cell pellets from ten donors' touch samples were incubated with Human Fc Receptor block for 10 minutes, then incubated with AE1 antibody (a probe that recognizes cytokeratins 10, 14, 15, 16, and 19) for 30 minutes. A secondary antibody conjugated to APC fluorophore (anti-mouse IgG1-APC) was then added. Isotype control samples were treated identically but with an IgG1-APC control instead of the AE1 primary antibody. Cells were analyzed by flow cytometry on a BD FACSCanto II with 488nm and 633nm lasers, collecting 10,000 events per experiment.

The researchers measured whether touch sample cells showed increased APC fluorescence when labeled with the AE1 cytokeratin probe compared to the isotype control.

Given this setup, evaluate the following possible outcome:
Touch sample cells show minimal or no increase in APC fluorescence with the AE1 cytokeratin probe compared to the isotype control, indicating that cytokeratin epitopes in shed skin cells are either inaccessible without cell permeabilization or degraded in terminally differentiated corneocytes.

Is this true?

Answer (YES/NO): NO